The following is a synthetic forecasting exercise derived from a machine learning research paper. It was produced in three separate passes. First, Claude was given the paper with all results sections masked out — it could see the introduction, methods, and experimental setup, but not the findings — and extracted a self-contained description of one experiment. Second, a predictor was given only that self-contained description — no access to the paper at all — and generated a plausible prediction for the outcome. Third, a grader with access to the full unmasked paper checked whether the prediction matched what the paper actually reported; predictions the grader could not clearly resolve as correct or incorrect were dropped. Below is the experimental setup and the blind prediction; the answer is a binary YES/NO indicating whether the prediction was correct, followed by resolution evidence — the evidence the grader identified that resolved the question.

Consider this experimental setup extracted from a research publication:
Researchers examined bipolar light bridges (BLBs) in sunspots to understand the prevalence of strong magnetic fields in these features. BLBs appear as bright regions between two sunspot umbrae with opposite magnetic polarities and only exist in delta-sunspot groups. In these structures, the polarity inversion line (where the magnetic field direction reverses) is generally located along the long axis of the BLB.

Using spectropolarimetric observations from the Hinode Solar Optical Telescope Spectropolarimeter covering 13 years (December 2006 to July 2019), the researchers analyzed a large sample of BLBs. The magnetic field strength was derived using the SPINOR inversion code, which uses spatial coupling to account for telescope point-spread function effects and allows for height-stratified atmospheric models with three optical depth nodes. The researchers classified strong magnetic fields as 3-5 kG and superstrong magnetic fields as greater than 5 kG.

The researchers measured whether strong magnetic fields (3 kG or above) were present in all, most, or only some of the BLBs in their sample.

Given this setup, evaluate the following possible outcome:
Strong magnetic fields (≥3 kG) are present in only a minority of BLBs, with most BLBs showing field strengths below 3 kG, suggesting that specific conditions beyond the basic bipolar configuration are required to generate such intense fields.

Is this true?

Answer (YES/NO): NO